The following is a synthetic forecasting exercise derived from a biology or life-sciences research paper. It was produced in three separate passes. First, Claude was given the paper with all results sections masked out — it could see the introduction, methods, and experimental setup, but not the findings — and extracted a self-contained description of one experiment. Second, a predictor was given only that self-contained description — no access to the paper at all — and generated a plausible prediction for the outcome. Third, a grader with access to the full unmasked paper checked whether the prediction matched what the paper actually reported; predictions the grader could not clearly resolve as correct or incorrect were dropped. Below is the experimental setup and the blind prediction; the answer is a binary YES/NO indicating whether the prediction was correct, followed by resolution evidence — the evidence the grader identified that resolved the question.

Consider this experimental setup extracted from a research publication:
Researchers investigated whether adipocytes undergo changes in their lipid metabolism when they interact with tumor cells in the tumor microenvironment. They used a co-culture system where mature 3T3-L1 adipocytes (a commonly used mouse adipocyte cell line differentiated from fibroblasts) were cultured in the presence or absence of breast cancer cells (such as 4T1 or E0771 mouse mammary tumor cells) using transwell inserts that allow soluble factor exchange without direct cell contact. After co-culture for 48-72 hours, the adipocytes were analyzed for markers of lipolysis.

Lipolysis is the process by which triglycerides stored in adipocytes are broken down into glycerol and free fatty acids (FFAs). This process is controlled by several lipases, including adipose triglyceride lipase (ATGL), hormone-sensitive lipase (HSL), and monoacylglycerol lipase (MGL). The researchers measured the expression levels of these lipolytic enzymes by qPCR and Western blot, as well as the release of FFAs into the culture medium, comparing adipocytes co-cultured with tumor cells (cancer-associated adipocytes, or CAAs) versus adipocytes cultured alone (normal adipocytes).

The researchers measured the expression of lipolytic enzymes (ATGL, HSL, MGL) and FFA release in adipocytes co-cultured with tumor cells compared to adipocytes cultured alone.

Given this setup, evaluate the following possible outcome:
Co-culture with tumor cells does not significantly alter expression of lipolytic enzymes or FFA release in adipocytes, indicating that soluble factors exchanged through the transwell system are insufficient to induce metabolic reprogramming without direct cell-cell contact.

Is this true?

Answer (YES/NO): NO